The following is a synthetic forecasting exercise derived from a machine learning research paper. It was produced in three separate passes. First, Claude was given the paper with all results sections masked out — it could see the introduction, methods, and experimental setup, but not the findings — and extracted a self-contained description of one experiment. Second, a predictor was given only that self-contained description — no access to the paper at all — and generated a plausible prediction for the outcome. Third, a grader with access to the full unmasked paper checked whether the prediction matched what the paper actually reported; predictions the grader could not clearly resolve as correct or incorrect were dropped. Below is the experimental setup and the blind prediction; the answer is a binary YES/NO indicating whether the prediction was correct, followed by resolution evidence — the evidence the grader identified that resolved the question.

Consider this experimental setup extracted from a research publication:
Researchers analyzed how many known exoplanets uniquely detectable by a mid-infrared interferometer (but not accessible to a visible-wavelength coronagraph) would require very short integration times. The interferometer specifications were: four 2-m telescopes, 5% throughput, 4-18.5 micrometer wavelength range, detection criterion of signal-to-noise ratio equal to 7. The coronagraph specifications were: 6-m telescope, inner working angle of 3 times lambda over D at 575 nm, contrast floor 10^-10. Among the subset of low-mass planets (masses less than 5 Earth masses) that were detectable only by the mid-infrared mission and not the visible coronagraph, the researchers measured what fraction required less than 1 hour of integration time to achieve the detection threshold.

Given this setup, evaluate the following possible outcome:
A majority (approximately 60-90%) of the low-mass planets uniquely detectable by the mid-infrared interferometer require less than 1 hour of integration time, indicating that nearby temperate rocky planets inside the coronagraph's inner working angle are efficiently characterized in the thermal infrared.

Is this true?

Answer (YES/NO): YES